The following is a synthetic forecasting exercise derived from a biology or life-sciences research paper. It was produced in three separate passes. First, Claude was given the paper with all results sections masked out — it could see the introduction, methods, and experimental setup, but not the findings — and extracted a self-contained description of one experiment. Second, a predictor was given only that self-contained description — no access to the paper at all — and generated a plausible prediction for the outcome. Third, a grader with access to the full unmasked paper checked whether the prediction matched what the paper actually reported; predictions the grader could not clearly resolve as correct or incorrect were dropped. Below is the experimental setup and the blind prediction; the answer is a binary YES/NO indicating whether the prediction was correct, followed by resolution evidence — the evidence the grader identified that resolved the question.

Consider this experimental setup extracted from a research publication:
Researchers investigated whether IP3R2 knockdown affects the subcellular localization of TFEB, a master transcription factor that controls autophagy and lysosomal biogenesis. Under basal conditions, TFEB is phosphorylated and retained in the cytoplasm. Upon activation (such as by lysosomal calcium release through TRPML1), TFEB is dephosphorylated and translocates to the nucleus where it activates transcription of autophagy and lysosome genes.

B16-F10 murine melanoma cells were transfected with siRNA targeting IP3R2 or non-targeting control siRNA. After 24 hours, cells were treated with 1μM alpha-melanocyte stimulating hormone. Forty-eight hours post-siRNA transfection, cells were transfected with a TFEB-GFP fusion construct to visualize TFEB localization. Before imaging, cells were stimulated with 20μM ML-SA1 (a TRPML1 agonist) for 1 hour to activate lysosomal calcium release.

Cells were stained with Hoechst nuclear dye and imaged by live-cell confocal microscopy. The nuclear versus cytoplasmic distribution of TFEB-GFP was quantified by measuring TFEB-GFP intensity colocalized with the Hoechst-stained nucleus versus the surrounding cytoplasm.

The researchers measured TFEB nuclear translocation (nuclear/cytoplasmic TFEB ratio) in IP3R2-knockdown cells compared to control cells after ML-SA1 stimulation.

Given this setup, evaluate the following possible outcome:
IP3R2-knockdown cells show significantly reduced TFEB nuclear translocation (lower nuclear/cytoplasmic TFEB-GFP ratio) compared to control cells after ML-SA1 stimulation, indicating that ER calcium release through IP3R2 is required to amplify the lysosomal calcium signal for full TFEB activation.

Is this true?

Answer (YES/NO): NO